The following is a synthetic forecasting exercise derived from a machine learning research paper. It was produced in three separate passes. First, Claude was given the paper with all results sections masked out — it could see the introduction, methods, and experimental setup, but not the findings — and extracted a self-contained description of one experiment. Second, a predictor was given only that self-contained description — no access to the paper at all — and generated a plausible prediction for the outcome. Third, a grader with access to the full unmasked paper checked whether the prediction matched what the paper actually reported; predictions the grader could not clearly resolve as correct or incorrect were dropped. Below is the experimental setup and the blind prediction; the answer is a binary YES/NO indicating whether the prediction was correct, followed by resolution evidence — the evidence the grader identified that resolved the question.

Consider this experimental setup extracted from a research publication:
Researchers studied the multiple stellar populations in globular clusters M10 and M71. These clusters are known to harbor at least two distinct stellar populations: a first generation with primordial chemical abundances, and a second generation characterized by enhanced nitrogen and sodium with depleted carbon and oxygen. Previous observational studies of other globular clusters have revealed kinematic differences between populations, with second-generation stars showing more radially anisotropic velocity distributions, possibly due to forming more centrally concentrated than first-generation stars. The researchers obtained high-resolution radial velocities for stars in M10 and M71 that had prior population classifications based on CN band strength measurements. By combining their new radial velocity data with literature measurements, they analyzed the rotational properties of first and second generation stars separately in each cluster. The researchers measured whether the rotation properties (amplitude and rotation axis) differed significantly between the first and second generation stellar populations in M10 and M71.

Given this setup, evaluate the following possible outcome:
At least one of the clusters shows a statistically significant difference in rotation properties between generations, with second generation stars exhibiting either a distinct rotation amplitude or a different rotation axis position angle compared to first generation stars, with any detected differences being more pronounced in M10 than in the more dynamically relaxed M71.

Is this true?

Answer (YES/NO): NO